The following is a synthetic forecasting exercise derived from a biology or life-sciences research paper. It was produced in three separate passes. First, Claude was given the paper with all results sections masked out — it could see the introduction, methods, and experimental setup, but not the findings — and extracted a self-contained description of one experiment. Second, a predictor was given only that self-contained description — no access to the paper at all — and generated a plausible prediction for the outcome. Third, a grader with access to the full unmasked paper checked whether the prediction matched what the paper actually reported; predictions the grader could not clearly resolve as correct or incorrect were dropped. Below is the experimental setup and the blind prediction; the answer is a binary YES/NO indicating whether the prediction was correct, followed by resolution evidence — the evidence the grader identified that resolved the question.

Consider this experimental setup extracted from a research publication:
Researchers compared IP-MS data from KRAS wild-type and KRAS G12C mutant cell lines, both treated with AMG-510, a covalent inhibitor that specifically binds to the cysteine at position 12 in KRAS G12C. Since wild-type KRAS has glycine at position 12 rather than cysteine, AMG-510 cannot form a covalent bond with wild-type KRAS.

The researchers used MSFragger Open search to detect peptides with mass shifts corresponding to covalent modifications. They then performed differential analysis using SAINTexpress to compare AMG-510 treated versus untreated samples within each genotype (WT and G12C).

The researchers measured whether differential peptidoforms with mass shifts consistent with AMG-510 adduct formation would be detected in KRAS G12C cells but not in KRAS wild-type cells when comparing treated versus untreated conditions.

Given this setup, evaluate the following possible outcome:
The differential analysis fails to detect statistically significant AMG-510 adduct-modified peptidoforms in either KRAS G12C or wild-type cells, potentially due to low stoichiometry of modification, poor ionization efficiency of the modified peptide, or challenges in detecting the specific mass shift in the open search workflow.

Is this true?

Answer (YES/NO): NO